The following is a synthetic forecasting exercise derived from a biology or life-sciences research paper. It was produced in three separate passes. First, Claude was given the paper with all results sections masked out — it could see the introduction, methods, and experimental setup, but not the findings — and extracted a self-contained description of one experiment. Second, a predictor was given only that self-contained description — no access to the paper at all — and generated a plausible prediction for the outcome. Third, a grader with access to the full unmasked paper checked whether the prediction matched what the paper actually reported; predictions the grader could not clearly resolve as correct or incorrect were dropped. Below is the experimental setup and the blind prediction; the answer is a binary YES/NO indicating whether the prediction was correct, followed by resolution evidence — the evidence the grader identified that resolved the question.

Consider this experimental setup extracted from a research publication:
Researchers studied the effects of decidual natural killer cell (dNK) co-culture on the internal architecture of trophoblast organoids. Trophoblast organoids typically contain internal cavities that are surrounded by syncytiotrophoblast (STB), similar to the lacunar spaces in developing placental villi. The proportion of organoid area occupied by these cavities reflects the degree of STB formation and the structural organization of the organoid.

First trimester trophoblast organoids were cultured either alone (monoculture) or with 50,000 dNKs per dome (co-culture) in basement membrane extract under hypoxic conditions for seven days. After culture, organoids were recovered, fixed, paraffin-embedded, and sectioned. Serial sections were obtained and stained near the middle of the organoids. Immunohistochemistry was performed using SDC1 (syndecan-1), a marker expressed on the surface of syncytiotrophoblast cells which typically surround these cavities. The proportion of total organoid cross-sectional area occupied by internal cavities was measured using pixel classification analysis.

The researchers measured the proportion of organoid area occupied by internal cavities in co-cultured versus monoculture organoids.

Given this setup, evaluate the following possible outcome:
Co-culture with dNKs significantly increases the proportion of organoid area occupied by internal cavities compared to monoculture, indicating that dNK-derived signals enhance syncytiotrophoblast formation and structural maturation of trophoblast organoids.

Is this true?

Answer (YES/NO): YES